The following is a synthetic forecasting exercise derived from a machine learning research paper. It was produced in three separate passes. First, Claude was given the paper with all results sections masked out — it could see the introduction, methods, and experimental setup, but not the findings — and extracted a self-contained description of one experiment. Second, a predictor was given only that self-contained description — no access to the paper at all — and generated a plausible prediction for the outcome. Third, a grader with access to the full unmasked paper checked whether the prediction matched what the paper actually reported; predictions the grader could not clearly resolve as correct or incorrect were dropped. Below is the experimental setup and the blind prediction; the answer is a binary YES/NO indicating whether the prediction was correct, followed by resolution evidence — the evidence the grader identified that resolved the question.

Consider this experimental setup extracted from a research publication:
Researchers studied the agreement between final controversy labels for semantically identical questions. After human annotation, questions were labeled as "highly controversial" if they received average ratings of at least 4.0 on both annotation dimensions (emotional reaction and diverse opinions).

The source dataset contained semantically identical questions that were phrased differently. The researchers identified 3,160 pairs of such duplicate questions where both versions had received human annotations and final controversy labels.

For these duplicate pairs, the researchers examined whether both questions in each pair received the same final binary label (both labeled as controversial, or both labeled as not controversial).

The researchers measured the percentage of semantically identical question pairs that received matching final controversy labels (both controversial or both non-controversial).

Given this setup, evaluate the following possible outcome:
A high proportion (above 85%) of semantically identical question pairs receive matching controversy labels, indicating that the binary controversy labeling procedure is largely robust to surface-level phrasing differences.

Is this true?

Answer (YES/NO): YES